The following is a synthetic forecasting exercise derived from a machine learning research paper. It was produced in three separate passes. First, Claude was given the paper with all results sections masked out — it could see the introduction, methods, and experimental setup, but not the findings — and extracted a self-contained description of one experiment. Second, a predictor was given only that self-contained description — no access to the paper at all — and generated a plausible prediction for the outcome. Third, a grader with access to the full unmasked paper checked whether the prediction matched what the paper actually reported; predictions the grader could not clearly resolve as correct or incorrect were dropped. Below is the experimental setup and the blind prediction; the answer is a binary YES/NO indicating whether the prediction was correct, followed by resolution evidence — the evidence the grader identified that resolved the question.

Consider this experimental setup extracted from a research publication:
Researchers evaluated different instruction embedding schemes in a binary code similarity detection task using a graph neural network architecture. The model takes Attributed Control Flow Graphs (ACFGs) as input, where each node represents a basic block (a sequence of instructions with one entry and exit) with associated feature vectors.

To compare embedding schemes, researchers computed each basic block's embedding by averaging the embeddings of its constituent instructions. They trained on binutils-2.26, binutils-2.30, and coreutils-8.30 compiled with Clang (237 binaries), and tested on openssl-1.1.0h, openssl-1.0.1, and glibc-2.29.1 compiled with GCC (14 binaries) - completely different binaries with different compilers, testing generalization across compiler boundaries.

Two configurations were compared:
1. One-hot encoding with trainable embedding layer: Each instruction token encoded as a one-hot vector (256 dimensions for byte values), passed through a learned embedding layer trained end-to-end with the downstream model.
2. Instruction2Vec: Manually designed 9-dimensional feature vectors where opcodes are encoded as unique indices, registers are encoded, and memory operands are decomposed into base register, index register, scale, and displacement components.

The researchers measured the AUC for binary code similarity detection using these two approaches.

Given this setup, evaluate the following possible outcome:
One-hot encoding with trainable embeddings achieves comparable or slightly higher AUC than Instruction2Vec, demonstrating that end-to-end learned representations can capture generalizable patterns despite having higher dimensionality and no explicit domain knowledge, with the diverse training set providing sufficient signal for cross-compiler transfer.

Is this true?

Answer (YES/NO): YES